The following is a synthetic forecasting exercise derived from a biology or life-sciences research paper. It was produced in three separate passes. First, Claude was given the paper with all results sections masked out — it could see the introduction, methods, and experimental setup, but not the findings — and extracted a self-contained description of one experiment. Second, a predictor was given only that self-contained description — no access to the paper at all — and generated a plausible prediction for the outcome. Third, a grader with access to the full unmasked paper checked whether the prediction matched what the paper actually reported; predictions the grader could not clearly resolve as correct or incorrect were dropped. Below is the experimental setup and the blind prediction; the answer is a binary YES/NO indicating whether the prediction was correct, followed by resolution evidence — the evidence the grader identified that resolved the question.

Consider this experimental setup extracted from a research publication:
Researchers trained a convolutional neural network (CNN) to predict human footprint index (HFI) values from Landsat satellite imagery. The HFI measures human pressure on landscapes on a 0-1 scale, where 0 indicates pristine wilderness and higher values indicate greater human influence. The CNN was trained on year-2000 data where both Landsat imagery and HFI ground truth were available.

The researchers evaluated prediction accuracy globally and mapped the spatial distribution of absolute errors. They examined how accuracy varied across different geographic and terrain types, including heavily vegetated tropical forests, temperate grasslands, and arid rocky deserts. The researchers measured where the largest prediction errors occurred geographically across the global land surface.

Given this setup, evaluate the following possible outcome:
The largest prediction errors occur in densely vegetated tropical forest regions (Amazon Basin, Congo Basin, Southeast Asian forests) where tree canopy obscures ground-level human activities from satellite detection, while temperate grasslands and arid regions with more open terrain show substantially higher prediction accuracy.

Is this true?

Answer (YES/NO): NO